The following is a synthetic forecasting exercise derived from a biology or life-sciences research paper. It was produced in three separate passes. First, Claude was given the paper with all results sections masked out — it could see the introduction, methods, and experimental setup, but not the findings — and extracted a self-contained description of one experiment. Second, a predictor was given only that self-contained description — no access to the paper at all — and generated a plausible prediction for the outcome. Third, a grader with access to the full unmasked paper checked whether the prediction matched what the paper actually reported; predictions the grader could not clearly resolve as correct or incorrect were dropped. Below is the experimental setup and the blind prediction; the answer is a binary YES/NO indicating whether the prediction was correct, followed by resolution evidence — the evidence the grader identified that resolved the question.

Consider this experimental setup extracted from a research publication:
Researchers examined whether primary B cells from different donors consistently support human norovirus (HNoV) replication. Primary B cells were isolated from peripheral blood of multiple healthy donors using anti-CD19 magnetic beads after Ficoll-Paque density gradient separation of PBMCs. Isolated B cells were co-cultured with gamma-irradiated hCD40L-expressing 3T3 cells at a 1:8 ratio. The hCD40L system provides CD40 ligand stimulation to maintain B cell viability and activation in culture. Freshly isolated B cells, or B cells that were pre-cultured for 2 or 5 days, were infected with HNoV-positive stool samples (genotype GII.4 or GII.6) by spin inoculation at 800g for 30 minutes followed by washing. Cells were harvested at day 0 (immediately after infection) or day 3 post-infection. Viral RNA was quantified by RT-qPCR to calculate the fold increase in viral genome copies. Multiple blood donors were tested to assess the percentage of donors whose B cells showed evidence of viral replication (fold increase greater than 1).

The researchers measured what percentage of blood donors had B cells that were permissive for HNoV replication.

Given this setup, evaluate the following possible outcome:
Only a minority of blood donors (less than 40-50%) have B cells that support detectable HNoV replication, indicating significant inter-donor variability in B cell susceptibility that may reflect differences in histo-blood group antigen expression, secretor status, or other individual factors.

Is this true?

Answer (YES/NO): NO